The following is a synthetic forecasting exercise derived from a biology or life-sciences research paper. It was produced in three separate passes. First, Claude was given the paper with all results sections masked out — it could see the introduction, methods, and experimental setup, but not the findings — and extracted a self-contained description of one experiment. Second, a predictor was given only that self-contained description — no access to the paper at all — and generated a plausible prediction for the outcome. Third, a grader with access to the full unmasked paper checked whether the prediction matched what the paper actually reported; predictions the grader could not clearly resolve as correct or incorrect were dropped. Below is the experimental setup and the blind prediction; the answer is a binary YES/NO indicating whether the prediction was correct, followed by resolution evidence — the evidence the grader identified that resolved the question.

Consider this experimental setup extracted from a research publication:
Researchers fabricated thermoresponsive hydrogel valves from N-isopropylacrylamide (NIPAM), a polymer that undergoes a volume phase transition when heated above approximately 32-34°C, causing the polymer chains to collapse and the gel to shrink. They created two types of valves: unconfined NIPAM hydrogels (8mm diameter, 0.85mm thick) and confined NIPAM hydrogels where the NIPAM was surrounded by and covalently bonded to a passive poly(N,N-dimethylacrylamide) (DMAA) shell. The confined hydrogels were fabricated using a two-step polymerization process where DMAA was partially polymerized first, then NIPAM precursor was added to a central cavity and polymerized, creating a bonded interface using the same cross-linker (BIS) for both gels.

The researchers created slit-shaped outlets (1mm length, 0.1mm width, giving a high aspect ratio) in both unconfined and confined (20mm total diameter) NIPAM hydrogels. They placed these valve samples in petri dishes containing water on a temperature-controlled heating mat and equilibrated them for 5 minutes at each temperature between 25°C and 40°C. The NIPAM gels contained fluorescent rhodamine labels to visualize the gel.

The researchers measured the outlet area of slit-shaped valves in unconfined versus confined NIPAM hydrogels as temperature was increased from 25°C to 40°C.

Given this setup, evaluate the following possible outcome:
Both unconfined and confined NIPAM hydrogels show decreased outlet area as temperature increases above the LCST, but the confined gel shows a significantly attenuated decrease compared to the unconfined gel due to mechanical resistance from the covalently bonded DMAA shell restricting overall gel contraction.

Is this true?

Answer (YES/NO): NO